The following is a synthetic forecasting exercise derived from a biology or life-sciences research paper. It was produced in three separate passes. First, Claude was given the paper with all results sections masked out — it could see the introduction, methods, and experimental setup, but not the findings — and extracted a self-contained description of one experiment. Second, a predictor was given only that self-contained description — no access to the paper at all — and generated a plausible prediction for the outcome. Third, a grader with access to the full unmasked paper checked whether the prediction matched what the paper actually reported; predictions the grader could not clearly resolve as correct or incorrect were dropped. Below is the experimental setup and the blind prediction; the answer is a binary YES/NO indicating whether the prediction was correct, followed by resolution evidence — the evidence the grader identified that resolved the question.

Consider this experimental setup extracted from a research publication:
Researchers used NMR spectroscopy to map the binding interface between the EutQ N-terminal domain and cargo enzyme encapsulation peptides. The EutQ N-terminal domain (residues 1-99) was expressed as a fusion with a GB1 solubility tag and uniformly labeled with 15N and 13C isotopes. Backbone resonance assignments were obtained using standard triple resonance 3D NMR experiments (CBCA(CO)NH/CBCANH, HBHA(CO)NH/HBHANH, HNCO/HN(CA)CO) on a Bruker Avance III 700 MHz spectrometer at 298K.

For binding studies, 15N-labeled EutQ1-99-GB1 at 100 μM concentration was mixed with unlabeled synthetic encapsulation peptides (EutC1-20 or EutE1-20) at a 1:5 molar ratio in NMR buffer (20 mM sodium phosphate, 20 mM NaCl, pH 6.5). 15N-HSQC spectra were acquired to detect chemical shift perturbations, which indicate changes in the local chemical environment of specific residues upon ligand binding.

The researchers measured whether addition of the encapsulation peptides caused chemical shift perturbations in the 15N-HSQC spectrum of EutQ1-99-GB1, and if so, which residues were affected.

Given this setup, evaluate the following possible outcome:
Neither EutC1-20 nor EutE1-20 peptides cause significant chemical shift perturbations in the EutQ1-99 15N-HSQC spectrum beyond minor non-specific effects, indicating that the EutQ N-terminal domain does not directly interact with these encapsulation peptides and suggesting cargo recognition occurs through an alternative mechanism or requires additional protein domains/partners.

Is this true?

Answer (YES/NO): NO